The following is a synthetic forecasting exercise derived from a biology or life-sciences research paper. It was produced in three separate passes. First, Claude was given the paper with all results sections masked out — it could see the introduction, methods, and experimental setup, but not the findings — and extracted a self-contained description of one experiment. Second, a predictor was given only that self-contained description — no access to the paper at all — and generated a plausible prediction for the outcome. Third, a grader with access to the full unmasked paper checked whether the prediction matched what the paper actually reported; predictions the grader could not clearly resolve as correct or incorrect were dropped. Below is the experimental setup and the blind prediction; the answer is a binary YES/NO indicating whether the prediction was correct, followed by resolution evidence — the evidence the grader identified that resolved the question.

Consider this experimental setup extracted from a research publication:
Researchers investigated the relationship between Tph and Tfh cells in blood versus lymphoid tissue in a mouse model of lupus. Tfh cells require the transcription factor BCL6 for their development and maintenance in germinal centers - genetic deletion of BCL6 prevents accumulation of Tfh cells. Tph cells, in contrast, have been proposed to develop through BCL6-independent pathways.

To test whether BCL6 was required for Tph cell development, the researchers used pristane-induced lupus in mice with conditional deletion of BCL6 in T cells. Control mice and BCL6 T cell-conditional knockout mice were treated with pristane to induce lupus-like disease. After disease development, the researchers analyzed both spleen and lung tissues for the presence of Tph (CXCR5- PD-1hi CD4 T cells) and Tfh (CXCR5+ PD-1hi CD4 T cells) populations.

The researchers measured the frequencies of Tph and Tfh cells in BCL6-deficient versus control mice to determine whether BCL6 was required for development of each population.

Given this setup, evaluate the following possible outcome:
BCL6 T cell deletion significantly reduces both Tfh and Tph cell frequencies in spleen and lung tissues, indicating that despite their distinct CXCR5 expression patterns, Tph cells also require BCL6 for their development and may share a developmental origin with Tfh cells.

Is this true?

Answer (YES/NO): YES